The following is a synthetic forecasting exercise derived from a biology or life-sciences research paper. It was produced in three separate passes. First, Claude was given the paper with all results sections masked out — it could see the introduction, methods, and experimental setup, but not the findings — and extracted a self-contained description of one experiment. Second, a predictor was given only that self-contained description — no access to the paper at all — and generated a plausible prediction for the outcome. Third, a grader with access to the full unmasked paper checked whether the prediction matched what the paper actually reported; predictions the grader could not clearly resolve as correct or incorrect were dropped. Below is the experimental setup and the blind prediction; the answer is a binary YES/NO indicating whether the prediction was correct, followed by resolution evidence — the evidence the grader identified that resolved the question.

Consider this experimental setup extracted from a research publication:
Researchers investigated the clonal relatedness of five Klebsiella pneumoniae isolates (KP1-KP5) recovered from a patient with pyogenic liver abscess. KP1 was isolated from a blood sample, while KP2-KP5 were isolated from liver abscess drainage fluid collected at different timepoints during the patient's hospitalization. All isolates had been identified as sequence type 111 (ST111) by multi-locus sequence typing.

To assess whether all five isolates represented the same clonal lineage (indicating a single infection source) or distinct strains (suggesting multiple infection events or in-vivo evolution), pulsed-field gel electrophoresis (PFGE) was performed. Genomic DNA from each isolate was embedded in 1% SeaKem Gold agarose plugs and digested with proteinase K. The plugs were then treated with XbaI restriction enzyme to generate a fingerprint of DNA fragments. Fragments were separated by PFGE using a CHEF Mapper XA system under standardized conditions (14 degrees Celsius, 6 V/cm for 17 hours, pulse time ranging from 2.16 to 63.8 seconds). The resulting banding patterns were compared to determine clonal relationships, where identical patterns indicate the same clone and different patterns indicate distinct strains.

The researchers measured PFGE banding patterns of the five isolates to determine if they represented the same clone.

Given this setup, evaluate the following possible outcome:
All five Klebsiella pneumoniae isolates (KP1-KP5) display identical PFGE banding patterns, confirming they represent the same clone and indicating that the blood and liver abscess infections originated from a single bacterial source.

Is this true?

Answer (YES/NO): YES